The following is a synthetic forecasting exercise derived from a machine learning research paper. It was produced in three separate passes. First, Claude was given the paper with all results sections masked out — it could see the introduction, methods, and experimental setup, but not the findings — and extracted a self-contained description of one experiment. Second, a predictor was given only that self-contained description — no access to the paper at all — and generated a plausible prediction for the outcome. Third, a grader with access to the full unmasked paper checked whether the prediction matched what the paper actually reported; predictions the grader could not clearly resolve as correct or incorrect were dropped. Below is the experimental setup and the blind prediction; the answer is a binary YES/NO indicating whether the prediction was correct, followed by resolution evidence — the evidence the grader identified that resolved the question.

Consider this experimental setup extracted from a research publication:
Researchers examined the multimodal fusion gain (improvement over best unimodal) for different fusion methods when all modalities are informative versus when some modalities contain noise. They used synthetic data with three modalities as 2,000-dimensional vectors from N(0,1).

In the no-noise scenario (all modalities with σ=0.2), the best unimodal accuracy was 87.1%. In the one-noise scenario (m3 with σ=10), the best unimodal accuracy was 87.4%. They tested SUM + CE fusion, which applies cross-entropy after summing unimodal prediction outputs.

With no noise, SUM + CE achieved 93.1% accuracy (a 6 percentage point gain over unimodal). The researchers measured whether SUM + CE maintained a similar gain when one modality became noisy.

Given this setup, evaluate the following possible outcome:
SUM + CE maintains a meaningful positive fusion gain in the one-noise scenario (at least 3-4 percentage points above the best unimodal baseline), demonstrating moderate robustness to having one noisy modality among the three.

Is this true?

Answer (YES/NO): NO